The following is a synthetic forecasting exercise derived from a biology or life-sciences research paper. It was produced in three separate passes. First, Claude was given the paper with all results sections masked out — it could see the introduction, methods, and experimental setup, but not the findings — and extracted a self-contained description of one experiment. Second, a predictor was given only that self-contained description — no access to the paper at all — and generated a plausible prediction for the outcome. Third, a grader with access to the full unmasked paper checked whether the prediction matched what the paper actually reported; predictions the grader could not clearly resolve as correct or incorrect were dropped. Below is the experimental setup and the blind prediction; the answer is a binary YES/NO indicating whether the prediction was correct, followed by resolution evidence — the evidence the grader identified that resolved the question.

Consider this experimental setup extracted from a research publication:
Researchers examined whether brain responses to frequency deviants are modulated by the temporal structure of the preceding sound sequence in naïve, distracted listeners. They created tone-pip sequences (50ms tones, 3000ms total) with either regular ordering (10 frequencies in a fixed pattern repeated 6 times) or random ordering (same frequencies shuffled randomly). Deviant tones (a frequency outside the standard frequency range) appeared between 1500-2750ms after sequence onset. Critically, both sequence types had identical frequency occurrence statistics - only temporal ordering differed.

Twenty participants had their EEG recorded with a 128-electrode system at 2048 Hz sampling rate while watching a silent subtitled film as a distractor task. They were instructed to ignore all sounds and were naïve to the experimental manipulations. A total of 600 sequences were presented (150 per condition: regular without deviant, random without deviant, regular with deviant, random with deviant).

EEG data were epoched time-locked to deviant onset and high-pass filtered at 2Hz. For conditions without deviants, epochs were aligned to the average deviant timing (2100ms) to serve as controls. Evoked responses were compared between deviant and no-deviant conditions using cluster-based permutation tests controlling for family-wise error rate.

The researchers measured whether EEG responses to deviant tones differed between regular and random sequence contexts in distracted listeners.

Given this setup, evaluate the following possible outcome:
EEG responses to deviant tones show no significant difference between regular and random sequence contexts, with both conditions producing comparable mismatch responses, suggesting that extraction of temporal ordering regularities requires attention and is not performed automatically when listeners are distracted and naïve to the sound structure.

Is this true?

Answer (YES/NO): NO